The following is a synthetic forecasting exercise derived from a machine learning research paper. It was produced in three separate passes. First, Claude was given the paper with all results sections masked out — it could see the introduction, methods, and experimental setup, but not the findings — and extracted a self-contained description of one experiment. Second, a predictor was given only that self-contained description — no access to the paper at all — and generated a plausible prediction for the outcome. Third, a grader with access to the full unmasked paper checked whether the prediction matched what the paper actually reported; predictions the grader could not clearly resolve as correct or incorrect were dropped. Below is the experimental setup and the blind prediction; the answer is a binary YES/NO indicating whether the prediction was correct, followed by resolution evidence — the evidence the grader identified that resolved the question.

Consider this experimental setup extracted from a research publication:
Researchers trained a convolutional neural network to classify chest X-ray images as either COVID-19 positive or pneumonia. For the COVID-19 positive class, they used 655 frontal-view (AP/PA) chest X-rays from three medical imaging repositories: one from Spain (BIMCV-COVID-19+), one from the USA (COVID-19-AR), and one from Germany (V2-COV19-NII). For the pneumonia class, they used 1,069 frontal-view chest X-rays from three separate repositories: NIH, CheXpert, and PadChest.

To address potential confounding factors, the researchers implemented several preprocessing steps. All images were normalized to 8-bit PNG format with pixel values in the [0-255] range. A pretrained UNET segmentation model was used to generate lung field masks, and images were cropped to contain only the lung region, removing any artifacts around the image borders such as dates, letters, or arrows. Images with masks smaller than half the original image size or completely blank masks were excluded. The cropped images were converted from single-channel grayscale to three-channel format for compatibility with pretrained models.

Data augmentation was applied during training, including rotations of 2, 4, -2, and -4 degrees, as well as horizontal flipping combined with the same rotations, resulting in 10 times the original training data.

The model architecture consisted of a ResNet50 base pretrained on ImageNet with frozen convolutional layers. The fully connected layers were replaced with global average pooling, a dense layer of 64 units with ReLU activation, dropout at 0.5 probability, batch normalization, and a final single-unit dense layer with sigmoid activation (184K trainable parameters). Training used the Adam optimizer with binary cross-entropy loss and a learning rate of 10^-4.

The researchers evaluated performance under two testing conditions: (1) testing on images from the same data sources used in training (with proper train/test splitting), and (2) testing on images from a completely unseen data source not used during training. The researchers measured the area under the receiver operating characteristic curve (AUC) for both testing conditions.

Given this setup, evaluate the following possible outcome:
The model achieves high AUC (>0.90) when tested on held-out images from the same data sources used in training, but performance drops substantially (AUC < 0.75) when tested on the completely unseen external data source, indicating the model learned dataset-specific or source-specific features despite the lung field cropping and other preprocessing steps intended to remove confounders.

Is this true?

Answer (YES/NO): YES